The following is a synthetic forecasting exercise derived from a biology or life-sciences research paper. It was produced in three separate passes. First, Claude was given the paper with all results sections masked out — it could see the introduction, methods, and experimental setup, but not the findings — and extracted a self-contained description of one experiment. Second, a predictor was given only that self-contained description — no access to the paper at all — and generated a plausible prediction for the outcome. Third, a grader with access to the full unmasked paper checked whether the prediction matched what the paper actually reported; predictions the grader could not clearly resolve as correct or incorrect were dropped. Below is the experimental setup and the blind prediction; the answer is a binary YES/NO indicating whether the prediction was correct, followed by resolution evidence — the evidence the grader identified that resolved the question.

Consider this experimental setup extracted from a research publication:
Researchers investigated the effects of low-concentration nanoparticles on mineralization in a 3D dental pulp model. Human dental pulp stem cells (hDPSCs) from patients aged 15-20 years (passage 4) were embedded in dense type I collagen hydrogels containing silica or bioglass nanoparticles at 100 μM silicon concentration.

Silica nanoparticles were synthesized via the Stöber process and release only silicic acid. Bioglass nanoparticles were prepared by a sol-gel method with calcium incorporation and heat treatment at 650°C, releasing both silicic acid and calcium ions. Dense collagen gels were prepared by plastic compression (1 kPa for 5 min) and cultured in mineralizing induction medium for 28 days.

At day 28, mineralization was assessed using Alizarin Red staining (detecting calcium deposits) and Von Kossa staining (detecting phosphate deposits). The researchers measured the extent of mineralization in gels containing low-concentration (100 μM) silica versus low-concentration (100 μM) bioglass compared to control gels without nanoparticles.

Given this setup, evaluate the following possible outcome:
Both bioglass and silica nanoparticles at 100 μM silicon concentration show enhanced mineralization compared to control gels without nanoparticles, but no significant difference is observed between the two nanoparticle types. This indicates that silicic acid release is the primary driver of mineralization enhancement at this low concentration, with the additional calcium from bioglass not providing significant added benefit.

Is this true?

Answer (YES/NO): NO